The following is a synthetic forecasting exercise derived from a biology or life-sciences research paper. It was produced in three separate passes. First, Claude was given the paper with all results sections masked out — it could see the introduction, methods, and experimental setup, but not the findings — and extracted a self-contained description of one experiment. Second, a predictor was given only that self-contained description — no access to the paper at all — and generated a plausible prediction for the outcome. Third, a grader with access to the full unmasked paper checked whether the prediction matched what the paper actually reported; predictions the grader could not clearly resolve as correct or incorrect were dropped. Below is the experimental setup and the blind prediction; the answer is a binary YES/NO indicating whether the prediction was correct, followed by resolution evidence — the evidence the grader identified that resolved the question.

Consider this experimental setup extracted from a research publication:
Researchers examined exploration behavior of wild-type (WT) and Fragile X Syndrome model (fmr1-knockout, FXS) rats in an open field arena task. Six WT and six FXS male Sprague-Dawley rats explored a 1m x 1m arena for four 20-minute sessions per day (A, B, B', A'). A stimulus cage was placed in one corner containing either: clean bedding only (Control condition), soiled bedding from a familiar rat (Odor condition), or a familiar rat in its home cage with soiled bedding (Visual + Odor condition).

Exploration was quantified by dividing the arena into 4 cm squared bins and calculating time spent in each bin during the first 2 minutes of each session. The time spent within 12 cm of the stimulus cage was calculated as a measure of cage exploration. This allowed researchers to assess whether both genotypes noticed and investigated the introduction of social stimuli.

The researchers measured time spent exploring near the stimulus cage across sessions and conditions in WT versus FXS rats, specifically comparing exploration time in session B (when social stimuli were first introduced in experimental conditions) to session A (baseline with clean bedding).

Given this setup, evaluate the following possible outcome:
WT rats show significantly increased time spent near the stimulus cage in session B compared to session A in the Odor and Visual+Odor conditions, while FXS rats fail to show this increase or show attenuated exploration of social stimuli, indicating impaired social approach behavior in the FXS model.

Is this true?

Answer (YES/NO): NO